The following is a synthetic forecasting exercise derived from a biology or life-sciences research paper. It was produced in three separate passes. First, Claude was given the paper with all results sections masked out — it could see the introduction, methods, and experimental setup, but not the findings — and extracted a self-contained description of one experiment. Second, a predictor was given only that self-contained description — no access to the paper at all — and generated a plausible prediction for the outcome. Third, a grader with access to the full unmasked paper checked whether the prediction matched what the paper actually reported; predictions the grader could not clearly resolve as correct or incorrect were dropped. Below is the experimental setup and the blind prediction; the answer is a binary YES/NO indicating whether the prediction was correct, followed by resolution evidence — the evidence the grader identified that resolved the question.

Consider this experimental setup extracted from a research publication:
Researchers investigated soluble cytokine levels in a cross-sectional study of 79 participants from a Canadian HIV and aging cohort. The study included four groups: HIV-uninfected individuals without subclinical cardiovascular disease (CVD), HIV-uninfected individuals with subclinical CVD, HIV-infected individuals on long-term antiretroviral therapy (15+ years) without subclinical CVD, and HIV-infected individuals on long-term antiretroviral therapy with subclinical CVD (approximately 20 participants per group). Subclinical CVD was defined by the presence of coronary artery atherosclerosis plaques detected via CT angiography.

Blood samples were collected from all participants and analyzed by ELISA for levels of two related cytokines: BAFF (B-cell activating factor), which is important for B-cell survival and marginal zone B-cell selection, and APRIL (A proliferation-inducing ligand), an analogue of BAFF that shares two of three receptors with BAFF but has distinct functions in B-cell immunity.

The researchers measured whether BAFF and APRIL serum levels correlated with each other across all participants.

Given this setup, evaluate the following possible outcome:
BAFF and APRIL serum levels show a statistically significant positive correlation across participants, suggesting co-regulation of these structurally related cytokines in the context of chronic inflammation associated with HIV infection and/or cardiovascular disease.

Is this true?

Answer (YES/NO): NO